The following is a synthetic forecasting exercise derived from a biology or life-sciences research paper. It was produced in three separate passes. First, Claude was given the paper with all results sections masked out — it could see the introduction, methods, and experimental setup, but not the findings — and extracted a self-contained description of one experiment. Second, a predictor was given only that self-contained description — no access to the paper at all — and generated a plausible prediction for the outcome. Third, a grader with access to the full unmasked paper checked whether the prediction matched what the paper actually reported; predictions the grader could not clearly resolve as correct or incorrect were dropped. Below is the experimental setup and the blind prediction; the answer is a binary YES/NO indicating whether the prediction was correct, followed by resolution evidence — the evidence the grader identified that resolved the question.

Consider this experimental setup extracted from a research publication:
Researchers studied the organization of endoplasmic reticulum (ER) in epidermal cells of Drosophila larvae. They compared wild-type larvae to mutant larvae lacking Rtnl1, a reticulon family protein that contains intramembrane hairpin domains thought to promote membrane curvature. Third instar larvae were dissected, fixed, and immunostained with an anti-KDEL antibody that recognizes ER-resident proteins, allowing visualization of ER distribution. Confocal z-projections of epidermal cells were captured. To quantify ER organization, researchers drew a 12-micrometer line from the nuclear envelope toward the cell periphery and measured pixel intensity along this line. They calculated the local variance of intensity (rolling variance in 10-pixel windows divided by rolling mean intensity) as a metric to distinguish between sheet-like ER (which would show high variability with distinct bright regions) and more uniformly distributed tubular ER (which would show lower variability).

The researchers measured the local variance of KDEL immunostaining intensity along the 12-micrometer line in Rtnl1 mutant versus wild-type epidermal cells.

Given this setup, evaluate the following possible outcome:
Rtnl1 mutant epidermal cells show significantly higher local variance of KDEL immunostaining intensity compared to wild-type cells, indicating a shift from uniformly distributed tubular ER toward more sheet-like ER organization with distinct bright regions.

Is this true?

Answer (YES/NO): NO